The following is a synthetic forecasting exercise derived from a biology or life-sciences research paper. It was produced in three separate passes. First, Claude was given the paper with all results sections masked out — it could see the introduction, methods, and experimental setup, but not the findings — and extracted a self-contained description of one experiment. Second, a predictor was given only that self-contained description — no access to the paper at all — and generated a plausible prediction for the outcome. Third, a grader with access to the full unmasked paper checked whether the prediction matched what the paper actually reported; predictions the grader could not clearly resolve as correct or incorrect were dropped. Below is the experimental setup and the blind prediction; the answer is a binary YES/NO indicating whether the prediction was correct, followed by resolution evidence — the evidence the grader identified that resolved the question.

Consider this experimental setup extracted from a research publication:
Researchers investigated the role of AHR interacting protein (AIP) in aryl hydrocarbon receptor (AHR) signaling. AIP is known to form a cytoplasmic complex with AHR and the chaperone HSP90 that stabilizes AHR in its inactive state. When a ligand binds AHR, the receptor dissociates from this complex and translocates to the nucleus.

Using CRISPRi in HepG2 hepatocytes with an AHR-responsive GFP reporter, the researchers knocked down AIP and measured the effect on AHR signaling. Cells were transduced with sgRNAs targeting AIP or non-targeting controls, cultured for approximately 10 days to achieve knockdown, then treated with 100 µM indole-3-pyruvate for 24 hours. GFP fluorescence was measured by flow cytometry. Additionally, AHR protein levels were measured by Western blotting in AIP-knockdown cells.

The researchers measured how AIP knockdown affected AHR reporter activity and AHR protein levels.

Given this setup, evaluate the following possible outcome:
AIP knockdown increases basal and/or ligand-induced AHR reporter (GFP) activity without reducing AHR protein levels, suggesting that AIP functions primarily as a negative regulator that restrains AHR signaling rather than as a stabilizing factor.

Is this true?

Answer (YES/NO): NO